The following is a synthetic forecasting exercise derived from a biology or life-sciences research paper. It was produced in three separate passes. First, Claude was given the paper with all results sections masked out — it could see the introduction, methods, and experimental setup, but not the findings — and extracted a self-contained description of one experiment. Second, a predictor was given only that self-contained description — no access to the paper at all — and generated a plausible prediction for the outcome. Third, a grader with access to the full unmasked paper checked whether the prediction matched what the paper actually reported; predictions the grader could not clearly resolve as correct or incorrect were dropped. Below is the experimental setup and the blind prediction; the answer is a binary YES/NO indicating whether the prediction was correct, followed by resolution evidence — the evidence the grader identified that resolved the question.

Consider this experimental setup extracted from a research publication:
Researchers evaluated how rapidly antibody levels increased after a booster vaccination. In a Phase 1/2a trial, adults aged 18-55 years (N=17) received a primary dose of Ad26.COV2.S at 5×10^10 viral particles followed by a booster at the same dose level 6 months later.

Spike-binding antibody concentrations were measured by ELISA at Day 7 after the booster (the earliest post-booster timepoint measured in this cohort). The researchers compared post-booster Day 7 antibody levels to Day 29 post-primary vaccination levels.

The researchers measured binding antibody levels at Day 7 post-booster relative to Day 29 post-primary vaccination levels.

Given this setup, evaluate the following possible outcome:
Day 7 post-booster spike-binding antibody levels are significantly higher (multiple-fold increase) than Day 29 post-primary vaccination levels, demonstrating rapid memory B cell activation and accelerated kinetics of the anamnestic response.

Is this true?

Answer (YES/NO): YES